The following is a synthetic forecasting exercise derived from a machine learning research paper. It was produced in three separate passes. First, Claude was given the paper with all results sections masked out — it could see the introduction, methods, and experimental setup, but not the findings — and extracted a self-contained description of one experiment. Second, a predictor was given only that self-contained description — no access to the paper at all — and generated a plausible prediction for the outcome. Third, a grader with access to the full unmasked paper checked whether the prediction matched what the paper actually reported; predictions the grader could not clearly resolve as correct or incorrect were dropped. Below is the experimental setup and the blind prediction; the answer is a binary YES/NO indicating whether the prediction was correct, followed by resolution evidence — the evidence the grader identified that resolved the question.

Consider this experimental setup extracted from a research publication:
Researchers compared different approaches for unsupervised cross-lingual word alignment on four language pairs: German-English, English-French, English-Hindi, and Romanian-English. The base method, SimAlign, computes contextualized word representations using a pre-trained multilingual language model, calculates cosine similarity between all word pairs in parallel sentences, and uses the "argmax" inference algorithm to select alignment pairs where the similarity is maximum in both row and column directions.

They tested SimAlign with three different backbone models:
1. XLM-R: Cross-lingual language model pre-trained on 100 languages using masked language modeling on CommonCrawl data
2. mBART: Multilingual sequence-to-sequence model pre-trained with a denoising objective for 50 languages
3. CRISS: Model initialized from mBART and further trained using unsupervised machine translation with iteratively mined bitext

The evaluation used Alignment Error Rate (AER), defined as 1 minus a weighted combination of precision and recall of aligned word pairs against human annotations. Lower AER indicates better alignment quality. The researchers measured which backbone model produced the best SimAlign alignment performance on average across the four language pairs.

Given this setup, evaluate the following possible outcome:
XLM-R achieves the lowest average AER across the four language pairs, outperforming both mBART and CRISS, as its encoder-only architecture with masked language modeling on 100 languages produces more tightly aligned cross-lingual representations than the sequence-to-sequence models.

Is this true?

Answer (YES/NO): NO